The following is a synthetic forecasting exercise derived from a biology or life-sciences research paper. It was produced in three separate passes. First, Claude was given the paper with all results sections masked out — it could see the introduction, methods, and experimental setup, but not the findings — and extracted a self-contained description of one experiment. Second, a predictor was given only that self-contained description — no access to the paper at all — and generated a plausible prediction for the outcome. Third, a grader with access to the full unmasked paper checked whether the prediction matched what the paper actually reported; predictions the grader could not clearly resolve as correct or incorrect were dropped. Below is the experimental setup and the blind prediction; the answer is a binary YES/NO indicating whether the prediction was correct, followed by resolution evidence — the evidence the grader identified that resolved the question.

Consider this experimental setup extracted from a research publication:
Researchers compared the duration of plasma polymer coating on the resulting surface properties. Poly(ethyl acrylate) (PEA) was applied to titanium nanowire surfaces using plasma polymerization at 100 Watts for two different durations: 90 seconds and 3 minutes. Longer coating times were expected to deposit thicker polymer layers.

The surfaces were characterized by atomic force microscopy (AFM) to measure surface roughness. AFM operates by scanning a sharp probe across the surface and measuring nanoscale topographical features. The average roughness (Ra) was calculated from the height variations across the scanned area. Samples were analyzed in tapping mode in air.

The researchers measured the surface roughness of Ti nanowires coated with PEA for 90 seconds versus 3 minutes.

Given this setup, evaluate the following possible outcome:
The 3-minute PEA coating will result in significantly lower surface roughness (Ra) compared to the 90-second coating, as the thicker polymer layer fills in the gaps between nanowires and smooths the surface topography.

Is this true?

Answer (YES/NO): NO